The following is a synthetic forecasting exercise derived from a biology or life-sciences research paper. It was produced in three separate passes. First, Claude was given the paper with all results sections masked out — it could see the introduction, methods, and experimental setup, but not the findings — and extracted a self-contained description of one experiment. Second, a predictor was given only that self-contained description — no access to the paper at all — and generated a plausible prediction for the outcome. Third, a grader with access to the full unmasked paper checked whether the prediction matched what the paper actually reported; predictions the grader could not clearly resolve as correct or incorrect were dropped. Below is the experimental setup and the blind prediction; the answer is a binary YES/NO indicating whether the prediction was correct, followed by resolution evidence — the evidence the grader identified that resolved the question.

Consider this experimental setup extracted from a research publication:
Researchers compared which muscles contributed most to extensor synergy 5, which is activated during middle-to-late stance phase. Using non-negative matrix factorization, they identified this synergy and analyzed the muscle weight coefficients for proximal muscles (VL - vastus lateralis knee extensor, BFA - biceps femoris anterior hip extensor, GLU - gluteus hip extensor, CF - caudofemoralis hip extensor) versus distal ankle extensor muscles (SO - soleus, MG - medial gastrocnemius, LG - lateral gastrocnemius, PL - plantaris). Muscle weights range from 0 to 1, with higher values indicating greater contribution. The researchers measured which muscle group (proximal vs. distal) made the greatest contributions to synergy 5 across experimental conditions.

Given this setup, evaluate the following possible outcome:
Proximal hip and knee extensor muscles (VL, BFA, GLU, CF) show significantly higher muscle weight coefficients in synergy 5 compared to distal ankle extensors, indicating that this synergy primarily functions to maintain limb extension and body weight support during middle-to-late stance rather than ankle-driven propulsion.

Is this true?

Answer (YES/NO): YES